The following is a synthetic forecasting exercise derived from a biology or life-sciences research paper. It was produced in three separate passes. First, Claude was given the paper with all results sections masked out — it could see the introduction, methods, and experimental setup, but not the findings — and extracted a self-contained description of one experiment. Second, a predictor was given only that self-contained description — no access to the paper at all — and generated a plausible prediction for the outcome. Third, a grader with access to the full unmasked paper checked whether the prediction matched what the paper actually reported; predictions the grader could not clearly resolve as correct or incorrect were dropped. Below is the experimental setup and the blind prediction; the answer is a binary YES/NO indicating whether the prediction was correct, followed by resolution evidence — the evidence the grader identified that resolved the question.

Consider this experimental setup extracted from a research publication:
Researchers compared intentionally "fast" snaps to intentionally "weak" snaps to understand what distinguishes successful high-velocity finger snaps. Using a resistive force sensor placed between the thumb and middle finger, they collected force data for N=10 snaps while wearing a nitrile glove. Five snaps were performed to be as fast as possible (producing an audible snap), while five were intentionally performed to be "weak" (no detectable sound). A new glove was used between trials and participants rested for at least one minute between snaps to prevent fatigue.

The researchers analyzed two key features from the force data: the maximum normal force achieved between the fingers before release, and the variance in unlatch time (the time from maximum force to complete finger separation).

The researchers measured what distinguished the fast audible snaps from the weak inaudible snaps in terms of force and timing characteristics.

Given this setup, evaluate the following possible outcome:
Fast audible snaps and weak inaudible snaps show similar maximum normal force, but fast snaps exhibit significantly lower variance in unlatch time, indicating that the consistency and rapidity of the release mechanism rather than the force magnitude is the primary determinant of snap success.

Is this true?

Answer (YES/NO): NO